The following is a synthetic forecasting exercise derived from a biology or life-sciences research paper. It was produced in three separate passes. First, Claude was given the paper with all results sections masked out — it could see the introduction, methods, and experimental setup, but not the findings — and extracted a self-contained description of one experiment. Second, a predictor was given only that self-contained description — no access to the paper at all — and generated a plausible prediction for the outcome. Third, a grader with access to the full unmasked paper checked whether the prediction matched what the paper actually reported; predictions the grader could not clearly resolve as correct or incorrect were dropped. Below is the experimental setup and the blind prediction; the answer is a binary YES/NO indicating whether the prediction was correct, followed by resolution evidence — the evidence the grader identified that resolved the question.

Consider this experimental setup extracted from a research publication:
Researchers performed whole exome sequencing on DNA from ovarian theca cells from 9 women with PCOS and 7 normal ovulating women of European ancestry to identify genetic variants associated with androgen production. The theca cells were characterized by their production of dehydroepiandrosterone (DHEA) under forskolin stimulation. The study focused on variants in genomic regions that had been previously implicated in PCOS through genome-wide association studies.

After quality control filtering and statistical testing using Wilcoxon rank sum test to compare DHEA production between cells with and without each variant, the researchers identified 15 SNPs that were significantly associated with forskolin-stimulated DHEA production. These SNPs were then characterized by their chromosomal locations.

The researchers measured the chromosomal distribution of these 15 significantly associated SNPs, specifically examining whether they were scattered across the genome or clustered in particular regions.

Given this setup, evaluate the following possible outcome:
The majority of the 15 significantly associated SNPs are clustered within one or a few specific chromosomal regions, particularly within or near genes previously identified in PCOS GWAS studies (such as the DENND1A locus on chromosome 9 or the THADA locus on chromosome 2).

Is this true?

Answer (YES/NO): NO